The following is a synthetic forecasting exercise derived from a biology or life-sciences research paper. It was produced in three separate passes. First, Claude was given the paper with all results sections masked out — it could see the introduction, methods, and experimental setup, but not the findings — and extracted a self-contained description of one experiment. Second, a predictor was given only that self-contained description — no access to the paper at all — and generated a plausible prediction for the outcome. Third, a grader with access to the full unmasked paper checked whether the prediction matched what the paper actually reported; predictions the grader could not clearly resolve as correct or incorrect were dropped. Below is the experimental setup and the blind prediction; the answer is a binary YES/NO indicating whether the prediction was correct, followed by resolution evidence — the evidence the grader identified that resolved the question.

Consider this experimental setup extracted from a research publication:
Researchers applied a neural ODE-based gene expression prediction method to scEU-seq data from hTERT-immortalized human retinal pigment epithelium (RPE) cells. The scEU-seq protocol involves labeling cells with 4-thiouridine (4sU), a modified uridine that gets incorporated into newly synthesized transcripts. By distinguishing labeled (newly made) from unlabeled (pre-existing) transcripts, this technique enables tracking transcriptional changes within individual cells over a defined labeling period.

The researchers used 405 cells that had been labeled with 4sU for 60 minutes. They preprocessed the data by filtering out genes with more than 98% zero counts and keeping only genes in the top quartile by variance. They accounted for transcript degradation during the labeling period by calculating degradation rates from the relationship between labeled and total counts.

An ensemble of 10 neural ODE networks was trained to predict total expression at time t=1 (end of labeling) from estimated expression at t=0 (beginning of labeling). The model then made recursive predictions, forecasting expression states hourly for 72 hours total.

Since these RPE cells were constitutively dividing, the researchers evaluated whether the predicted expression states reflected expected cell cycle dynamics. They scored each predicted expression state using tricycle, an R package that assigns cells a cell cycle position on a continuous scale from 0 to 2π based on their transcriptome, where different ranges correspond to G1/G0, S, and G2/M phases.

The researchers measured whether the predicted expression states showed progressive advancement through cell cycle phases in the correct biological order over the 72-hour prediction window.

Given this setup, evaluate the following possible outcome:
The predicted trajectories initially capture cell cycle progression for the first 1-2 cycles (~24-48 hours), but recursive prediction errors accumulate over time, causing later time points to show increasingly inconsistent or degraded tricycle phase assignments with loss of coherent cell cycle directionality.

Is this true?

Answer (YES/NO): NO